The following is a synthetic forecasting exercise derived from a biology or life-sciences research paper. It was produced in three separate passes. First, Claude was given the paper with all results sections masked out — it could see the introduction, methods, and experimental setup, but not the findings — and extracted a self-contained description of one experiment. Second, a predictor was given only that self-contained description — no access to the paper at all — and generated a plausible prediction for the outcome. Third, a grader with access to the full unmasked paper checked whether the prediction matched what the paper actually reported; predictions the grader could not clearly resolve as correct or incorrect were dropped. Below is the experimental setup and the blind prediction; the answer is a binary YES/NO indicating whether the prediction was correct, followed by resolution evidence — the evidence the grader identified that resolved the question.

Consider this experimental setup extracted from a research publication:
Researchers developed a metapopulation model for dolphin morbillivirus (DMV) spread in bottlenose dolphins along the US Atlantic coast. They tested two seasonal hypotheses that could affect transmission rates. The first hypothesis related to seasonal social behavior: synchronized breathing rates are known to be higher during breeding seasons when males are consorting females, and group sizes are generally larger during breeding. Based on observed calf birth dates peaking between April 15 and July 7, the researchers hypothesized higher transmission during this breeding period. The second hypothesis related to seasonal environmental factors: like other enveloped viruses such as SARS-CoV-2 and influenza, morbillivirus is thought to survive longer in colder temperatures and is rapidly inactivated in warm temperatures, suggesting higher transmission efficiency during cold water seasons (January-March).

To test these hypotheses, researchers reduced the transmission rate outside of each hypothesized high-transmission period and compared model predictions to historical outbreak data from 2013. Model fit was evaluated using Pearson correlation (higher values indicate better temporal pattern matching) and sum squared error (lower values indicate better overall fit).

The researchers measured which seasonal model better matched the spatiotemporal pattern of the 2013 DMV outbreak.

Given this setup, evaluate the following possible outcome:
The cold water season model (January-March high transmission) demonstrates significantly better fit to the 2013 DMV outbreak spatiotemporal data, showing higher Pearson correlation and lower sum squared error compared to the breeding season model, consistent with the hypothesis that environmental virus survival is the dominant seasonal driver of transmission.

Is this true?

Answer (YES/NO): NO